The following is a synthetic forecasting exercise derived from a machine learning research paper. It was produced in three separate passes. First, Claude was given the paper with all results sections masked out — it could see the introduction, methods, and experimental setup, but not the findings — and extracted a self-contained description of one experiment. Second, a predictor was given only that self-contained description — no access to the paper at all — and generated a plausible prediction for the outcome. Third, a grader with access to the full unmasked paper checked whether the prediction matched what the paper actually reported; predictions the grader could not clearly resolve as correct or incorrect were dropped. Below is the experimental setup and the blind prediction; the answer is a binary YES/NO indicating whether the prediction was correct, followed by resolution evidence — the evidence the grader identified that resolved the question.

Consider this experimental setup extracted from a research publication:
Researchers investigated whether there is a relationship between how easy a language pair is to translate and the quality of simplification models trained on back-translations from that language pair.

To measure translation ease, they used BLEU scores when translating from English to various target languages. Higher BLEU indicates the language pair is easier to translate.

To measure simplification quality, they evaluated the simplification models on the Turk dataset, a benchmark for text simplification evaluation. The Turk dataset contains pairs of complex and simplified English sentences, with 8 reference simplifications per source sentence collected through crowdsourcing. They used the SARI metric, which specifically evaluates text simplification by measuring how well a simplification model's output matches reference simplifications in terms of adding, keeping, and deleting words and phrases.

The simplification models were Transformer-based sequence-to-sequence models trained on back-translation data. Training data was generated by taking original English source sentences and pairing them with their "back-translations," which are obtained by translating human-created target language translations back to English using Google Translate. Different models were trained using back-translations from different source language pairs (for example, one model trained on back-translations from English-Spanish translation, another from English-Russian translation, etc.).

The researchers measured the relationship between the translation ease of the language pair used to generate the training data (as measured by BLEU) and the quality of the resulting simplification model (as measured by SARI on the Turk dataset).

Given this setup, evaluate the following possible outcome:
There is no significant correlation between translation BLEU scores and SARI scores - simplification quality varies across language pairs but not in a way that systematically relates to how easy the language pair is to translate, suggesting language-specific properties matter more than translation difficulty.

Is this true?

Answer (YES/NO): NO